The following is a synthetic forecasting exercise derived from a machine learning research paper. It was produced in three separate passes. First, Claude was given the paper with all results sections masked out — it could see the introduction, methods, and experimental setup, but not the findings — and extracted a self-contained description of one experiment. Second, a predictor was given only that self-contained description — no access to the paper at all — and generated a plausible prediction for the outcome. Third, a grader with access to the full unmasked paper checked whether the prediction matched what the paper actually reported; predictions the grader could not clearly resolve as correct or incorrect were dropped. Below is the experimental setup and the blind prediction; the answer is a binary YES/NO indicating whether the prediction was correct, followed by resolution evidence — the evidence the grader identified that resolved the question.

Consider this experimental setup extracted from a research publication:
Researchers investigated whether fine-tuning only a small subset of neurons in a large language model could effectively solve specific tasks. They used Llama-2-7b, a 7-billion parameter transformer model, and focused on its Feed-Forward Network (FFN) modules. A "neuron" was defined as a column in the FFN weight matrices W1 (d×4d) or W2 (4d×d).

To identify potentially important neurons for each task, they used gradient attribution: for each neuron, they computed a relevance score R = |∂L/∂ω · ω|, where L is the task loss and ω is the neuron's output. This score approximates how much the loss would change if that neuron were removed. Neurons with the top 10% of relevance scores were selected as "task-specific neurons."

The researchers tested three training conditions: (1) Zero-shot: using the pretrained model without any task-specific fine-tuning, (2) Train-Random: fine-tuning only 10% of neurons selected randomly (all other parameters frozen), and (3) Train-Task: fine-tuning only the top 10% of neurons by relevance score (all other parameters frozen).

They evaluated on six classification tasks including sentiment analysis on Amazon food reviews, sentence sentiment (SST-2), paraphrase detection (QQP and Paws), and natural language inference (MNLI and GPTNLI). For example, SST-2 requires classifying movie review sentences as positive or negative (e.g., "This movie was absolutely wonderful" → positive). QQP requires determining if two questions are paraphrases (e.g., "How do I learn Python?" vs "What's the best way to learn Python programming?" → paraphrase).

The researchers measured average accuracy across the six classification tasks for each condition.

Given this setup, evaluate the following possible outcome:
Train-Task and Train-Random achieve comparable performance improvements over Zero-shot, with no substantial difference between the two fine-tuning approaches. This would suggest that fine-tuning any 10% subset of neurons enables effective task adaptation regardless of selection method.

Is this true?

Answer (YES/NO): NO